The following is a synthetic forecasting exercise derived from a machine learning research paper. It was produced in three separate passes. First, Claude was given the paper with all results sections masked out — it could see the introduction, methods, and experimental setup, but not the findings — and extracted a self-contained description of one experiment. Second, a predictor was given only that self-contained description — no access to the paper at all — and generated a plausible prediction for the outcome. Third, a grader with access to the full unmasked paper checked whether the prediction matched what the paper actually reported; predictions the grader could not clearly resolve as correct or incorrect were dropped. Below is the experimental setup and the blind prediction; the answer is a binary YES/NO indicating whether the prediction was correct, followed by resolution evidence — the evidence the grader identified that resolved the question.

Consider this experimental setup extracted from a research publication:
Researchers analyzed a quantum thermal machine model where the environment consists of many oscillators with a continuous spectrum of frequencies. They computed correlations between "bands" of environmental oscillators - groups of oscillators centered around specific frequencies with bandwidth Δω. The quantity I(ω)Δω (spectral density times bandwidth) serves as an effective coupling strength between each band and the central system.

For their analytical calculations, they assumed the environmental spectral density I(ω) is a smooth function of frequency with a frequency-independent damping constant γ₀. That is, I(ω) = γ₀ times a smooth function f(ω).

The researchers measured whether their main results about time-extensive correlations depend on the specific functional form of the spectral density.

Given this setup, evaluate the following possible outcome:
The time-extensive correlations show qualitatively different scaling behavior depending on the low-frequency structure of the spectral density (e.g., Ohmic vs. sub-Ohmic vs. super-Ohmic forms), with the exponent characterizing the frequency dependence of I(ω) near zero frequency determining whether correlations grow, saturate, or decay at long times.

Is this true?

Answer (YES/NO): NO